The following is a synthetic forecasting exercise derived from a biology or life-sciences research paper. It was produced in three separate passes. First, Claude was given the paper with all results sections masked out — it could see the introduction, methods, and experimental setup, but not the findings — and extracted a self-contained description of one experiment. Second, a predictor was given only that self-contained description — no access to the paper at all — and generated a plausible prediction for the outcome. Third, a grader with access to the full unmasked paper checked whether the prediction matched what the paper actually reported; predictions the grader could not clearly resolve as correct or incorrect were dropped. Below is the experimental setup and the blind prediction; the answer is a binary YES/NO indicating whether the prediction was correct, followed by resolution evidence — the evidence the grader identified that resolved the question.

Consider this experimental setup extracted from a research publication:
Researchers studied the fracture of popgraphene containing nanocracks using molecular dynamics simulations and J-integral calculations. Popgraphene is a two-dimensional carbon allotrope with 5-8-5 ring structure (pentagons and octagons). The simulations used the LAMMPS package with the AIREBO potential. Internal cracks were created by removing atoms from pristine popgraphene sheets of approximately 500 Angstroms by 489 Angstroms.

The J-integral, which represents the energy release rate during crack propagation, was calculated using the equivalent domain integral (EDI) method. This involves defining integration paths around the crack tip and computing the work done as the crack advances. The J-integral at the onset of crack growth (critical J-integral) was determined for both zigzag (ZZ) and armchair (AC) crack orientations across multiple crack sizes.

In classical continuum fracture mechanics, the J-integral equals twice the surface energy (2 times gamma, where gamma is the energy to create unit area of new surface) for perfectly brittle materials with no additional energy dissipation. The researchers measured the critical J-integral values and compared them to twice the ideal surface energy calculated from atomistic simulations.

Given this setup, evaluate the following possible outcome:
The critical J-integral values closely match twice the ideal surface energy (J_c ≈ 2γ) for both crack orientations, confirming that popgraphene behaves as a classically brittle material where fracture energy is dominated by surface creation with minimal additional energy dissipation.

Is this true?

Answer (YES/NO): YES